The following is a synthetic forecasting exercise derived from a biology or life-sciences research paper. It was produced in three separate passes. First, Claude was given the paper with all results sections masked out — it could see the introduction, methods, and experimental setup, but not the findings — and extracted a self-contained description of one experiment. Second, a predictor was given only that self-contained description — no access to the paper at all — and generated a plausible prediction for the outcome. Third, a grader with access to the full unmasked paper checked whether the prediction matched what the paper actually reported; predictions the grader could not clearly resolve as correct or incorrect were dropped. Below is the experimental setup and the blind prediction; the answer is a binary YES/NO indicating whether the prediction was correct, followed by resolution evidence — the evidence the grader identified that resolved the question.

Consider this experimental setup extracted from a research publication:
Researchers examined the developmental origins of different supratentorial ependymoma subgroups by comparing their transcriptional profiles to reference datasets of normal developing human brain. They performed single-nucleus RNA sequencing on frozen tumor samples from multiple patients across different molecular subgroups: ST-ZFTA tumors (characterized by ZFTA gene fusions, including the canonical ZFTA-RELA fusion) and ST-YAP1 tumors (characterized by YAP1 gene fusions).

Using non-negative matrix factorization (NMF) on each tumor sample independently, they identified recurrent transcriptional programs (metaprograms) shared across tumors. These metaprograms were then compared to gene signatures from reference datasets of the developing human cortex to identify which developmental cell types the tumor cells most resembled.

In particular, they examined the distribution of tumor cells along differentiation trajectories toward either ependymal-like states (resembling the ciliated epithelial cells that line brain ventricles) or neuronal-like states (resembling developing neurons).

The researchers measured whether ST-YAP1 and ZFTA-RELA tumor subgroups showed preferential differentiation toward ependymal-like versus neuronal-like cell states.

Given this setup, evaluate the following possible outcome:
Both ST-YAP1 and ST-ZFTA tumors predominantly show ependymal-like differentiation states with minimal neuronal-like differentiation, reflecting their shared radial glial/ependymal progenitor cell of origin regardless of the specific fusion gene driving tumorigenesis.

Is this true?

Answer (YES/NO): NO